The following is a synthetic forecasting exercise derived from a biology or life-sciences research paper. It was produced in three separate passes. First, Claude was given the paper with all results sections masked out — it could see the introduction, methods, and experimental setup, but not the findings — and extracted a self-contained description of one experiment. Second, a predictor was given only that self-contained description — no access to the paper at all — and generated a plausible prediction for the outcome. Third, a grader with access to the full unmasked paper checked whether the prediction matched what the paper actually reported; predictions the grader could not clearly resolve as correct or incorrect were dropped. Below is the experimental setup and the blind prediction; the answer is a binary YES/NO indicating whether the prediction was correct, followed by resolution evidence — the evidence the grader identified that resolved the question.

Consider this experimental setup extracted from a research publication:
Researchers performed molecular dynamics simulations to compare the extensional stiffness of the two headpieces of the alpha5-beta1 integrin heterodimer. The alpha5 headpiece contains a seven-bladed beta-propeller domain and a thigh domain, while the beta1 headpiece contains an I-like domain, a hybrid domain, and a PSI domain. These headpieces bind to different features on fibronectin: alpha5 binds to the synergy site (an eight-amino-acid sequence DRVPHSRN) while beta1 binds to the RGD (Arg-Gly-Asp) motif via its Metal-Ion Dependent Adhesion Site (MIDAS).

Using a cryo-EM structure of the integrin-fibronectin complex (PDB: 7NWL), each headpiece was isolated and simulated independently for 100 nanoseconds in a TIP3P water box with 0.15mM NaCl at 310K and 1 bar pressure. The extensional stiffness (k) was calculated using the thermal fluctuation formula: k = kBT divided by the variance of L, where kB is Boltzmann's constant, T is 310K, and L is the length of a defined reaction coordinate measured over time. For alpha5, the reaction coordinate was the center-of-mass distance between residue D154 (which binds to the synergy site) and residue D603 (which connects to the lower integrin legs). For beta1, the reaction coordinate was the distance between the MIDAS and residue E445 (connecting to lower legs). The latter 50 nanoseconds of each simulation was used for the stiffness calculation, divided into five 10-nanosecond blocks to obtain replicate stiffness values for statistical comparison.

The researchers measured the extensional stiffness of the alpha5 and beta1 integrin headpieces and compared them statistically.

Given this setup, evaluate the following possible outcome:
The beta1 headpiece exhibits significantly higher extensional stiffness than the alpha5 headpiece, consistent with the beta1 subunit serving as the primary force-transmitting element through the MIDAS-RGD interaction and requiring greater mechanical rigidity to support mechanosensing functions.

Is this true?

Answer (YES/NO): YES